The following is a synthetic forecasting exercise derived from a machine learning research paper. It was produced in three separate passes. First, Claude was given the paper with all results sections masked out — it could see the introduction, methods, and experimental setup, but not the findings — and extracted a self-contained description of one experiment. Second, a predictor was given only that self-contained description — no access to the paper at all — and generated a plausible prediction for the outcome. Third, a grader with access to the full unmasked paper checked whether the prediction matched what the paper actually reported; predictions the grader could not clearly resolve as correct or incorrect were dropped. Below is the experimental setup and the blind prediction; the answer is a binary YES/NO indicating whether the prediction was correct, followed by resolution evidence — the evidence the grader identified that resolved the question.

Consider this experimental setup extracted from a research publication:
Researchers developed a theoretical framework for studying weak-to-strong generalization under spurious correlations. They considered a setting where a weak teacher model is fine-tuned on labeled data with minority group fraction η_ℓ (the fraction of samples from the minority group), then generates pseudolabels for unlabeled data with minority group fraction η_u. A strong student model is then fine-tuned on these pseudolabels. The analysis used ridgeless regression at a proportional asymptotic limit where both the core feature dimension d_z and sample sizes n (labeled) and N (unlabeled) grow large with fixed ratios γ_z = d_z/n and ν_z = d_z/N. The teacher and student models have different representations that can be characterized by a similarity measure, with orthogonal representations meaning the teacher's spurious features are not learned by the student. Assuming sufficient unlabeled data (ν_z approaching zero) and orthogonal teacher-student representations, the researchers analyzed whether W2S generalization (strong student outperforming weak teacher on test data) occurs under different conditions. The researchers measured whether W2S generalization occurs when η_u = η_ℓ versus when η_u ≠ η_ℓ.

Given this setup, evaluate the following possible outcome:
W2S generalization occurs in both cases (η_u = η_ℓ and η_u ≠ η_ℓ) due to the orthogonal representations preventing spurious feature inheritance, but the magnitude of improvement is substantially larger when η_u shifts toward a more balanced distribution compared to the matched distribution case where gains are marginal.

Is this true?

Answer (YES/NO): NO